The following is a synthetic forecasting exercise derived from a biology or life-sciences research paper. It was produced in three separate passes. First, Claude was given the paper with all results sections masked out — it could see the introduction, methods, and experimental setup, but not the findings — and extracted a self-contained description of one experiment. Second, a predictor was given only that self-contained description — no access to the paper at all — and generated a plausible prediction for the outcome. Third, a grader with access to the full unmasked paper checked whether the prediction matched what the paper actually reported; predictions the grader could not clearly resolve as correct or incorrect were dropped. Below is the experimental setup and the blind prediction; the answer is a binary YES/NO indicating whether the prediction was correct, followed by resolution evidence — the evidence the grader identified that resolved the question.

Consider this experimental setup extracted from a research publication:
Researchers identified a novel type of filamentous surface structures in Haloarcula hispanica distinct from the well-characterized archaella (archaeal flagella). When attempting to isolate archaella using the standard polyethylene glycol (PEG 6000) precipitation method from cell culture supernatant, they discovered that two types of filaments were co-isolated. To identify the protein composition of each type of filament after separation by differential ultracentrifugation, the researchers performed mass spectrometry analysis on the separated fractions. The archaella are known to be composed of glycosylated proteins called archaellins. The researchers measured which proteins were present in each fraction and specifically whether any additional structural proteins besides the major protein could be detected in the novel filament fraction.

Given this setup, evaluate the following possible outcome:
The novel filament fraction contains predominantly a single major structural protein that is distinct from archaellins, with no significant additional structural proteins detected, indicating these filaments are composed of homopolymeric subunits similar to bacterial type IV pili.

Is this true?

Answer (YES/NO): NO